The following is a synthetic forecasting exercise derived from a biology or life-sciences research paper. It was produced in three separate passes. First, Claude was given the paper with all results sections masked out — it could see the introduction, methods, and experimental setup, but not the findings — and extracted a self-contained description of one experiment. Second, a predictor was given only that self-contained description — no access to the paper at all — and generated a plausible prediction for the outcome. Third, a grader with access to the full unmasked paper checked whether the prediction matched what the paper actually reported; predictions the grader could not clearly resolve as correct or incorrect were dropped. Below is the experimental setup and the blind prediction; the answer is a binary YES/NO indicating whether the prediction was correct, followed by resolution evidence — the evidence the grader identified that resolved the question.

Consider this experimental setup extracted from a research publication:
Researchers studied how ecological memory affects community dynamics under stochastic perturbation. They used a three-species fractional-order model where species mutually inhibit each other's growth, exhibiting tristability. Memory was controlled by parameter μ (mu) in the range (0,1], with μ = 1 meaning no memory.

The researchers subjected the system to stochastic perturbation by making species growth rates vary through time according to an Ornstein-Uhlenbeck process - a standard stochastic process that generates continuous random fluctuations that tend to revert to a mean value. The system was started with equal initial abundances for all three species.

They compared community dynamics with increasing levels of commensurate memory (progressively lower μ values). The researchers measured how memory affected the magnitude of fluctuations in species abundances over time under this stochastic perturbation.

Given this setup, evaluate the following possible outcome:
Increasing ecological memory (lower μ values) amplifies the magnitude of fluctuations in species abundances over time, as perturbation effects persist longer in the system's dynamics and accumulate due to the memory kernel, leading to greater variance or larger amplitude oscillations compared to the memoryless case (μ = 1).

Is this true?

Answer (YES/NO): NO